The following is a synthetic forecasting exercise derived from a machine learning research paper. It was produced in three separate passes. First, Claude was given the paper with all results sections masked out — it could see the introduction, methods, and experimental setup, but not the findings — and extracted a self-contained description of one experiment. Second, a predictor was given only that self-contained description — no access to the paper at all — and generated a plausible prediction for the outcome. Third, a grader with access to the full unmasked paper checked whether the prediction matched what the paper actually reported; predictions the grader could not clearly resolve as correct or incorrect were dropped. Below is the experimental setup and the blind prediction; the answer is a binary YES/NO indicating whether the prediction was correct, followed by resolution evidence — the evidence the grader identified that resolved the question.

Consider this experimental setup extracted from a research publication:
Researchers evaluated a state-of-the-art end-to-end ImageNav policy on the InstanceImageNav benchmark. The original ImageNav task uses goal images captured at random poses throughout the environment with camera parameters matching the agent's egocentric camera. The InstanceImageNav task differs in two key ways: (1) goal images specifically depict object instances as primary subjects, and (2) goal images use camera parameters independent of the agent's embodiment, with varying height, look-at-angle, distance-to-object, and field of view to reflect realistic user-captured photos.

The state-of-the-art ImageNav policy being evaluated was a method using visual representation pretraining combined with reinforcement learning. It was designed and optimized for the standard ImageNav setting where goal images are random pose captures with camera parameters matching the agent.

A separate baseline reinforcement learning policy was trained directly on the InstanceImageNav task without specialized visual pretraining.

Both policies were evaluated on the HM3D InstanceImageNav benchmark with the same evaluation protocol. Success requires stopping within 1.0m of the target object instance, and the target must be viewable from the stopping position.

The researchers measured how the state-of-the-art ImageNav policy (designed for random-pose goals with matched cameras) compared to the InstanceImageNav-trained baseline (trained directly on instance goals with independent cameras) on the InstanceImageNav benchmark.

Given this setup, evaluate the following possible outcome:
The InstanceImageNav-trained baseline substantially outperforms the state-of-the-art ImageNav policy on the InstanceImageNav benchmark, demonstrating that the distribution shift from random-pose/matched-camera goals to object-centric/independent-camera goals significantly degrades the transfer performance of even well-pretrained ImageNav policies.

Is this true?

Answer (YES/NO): YES